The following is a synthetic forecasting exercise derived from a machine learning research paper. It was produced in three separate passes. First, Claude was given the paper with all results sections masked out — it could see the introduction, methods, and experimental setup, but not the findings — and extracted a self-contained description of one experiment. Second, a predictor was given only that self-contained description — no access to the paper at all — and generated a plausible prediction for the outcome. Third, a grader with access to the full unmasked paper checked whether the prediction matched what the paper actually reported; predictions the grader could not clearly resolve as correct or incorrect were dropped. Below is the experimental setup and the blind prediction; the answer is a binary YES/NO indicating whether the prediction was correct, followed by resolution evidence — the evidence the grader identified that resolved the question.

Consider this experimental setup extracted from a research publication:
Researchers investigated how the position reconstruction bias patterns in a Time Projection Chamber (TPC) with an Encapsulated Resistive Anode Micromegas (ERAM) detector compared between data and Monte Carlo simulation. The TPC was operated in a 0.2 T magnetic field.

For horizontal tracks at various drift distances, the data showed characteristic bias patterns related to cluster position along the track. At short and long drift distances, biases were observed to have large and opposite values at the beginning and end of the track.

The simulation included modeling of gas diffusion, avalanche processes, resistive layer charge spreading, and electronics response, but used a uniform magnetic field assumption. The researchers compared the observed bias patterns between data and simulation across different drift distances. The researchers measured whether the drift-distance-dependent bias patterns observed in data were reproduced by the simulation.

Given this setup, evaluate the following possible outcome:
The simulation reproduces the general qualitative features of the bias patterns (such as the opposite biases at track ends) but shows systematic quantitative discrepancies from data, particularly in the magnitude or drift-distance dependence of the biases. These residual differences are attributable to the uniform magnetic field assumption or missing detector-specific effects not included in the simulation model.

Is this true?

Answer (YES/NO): NO